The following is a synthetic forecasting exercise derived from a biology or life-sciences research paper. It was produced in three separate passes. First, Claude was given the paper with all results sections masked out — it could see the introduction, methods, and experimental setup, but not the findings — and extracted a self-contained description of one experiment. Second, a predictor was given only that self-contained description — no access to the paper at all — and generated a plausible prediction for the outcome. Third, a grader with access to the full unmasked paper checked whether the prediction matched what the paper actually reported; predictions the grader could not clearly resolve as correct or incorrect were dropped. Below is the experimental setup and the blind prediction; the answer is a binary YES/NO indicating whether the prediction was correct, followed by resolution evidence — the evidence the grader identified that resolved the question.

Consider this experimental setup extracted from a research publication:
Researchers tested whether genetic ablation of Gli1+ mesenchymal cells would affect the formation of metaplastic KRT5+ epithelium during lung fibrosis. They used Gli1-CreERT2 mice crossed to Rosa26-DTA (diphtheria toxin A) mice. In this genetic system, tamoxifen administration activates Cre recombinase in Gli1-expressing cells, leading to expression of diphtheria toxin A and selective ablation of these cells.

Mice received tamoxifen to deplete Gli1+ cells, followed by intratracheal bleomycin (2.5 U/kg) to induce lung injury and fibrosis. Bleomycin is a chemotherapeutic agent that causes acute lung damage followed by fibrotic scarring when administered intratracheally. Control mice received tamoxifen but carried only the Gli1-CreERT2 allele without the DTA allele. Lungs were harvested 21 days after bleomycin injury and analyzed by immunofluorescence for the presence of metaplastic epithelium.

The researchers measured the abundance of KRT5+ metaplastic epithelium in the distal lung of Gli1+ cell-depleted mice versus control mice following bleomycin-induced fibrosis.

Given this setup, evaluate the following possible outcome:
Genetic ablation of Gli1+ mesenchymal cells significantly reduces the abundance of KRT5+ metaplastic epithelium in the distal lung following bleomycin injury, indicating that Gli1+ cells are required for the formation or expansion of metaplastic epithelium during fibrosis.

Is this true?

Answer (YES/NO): YES